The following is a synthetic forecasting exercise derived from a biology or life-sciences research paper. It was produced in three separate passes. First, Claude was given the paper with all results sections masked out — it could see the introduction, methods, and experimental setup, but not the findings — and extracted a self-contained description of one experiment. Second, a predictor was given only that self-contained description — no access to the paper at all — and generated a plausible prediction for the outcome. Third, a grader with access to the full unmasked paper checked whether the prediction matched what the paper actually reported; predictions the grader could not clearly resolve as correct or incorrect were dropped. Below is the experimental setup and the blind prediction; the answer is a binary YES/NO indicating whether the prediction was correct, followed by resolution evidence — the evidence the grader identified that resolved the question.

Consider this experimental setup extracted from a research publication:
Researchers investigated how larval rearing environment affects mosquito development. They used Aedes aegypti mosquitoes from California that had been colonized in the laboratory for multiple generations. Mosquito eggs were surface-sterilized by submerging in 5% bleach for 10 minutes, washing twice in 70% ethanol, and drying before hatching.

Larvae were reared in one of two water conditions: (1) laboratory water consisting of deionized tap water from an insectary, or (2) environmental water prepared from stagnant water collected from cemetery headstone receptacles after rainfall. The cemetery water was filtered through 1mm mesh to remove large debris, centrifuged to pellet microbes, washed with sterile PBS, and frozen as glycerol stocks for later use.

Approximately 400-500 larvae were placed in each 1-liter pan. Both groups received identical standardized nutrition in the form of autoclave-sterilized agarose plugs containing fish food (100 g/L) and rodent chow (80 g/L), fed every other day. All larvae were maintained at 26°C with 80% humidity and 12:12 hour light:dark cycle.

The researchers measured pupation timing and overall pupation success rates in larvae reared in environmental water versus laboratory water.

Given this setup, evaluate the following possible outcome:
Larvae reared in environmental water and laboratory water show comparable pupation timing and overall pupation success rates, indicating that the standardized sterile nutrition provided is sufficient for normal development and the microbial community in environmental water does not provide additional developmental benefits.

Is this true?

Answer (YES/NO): NO